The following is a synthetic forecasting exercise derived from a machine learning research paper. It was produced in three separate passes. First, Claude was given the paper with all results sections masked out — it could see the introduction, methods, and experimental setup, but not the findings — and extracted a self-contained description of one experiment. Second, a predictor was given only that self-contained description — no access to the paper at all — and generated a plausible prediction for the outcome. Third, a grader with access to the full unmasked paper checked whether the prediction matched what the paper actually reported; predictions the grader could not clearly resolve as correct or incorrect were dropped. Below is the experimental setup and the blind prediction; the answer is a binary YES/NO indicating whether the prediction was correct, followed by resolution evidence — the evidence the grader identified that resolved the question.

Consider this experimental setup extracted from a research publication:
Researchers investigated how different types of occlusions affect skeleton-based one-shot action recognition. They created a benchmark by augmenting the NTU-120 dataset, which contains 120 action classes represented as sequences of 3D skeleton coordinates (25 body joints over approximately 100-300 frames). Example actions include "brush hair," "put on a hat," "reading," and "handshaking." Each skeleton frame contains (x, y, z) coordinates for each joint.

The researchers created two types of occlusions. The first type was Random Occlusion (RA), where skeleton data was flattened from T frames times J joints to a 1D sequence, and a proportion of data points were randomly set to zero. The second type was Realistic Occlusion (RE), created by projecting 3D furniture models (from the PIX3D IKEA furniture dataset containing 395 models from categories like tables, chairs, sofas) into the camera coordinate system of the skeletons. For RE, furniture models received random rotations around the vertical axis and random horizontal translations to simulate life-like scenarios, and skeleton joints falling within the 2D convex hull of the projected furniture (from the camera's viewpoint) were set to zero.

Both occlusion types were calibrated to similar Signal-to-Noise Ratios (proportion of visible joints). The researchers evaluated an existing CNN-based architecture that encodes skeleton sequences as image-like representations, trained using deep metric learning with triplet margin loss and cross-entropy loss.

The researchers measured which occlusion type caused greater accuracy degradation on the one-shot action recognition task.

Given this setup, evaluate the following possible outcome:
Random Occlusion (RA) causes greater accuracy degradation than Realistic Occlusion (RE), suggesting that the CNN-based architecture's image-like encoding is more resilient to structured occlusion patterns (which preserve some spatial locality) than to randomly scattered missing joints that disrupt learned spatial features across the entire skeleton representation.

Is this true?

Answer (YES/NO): NO